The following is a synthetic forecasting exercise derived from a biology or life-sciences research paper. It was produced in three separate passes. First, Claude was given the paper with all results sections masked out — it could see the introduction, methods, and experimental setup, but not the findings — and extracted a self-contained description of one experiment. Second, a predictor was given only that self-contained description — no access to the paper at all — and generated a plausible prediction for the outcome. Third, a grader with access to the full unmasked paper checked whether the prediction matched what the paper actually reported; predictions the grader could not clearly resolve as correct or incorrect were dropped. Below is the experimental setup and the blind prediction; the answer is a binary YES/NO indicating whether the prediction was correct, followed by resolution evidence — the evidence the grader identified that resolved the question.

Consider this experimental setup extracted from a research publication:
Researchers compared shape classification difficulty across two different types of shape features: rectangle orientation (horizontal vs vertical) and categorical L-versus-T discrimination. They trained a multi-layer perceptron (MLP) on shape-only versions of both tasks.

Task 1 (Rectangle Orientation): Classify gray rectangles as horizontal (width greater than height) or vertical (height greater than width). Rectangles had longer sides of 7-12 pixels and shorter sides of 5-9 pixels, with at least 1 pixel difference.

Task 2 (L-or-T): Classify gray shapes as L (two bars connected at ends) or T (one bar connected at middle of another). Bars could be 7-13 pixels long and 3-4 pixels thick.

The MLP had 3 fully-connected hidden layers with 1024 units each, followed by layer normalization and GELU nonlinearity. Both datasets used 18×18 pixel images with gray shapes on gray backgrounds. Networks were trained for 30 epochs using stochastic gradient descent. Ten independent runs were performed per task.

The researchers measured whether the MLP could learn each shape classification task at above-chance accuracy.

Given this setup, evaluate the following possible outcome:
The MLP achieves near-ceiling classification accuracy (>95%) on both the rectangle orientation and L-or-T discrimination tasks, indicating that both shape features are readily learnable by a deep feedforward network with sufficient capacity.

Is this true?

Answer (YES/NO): NO